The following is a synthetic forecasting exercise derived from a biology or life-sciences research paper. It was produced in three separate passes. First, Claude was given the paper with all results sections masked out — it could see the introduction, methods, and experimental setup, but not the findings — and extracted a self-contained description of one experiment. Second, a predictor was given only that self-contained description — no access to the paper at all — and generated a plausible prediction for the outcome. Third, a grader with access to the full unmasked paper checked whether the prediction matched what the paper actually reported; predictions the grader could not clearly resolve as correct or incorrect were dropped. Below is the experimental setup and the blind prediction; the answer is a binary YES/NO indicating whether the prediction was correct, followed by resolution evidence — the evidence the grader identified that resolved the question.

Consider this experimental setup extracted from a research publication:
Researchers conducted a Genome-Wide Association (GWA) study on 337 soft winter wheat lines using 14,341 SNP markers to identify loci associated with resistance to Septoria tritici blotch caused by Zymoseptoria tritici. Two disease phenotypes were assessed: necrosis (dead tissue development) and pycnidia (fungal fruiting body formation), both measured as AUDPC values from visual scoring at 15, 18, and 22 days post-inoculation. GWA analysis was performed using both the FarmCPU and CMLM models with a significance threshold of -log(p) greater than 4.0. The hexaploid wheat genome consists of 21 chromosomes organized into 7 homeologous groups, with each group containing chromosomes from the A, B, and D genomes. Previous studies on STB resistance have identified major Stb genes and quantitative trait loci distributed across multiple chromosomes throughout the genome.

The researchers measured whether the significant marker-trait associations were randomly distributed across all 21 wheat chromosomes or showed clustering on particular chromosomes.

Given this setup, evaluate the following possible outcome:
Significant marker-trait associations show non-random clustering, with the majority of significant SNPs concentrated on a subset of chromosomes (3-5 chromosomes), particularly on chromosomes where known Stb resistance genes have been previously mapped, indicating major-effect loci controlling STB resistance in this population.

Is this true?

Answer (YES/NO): NO